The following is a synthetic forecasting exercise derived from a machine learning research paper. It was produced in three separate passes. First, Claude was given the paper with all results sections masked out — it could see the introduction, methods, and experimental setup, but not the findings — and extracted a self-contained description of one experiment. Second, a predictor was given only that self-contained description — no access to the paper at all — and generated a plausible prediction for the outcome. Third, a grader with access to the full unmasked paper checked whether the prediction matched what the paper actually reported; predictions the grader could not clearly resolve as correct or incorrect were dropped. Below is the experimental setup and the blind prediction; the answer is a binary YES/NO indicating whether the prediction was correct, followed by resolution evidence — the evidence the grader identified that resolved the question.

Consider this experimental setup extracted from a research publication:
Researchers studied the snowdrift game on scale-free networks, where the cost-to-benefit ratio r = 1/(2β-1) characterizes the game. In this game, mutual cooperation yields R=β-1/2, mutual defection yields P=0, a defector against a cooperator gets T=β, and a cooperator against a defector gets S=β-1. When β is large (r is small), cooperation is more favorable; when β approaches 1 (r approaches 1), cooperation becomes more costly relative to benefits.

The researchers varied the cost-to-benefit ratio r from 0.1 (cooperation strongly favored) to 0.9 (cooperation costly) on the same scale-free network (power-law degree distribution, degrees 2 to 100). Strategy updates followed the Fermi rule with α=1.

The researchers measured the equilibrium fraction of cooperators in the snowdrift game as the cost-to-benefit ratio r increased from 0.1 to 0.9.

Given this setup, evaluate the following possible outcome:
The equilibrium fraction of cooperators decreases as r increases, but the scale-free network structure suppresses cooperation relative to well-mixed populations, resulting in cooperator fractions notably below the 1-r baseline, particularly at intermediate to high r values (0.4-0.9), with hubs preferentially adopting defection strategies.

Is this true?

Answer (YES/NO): NO